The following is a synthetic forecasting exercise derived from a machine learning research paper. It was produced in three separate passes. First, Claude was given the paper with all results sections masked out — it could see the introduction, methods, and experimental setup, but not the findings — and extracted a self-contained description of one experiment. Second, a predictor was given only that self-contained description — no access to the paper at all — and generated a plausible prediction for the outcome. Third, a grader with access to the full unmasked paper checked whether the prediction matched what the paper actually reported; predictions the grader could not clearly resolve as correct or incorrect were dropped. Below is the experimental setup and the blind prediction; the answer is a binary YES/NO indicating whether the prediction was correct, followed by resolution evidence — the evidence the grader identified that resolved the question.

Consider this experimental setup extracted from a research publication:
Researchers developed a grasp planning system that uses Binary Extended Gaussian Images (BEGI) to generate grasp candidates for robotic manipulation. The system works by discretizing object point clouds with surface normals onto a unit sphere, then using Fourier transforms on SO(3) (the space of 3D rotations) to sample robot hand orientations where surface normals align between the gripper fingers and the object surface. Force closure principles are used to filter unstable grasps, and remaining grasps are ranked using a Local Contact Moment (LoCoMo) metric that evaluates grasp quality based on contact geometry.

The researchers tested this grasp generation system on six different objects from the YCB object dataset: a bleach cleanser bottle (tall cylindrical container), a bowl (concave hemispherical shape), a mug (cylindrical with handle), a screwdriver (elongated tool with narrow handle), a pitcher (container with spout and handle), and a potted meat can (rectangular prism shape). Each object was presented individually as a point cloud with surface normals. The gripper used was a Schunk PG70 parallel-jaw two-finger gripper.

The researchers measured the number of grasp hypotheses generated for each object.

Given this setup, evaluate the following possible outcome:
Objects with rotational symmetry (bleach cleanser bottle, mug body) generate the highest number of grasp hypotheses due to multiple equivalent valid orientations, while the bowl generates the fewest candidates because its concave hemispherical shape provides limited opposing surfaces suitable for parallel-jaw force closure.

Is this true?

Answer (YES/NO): NO